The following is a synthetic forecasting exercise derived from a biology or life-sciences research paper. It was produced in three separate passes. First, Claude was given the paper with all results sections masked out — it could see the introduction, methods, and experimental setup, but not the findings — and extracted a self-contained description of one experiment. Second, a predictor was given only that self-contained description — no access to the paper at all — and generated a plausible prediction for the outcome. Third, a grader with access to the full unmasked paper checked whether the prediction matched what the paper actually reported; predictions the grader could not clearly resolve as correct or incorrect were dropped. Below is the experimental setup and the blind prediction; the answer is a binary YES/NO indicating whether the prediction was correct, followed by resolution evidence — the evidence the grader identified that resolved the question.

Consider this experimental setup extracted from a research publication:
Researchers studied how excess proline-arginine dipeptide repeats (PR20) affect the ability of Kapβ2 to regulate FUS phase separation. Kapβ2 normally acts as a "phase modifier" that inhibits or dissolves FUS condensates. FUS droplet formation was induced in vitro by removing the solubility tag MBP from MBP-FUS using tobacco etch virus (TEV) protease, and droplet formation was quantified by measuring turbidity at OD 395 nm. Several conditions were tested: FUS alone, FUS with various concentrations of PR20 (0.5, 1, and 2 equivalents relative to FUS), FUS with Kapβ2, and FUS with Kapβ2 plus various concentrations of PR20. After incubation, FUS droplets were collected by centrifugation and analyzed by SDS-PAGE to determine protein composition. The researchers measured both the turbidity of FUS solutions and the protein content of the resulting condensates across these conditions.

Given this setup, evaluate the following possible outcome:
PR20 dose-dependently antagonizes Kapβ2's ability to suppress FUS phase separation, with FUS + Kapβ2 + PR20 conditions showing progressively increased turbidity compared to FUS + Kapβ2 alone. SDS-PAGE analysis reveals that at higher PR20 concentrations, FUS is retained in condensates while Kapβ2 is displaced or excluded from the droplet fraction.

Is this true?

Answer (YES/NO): NO